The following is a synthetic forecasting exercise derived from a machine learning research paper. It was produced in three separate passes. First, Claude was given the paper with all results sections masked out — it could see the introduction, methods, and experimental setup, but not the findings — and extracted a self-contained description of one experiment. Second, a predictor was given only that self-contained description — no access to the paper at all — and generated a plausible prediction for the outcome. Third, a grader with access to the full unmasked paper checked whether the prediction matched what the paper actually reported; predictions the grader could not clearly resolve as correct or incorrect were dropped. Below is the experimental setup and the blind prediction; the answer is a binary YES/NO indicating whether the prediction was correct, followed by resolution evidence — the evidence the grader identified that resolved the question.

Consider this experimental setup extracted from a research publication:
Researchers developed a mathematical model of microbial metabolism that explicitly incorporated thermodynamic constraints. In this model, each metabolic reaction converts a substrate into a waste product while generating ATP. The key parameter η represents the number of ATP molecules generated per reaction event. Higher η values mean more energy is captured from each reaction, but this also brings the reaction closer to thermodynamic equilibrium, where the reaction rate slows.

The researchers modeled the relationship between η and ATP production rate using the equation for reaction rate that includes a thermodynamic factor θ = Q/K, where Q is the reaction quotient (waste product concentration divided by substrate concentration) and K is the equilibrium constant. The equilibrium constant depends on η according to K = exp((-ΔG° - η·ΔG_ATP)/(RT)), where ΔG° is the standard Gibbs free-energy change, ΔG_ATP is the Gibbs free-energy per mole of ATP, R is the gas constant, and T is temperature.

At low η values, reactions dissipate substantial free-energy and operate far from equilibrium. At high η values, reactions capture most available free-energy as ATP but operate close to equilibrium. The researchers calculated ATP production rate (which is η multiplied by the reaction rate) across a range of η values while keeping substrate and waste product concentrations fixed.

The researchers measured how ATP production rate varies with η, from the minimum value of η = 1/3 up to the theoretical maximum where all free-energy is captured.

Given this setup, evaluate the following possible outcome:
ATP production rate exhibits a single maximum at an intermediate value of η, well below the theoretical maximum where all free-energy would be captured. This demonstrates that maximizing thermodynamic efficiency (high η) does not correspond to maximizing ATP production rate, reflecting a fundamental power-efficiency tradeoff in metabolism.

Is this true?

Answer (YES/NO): YES